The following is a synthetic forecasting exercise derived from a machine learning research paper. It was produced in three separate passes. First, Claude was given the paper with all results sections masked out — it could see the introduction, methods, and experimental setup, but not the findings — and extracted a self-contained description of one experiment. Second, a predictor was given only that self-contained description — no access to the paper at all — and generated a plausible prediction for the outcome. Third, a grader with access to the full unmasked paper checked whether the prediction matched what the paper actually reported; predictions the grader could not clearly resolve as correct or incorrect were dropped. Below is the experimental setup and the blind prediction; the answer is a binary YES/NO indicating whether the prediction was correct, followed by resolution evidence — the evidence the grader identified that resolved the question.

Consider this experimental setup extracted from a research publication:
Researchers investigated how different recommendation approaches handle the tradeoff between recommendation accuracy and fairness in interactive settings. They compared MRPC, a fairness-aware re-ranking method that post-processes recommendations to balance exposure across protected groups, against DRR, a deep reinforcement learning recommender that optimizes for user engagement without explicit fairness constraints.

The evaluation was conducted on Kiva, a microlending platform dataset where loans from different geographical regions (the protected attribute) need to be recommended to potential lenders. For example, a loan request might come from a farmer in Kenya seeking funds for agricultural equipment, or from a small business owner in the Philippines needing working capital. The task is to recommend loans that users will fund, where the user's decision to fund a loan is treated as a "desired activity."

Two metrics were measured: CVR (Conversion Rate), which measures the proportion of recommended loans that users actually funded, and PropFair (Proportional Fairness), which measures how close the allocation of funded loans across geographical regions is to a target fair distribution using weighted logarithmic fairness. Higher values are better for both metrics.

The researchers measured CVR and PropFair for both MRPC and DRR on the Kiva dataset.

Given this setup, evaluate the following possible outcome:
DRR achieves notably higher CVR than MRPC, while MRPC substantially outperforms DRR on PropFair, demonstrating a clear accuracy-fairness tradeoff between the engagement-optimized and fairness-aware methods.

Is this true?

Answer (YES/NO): NO